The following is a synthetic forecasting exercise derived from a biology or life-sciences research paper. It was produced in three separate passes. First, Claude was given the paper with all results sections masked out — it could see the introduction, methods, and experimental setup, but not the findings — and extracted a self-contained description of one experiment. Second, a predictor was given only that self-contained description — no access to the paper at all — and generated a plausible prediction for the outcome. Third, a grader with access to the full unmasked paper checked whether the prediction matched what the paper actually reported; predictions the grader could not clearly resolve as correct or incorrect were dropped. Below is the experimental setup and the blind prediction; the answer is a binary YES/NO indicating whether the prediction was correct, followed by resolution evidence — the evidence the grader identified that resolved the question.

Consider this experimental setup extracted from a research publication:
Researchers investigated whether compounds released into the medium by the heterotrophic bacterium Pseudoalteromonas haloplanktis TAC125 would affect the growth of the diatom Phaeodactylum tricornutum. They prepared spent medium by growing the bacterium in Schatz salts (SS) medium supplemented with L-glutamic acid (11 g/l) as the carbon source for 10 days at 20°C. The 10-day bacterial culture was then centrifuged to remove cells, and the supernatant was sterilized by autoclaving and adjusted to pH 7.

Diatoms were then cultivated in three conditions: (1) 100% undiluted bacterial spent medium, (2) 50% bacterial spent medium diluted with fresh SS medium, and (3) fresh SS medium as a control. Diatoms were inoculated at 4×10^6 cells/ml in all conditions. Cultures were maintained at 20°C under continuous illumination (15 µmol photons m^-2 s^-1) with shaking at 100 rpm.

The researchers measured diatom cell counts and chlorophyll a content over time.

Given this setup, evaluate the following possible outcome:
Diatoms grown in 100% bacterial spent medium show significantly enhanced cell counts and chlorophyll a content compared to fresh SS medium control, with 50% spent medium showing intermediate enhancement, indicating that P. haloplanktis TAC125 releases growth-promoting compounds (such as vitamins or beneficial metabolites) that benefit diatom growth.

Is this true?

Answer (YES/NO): NO